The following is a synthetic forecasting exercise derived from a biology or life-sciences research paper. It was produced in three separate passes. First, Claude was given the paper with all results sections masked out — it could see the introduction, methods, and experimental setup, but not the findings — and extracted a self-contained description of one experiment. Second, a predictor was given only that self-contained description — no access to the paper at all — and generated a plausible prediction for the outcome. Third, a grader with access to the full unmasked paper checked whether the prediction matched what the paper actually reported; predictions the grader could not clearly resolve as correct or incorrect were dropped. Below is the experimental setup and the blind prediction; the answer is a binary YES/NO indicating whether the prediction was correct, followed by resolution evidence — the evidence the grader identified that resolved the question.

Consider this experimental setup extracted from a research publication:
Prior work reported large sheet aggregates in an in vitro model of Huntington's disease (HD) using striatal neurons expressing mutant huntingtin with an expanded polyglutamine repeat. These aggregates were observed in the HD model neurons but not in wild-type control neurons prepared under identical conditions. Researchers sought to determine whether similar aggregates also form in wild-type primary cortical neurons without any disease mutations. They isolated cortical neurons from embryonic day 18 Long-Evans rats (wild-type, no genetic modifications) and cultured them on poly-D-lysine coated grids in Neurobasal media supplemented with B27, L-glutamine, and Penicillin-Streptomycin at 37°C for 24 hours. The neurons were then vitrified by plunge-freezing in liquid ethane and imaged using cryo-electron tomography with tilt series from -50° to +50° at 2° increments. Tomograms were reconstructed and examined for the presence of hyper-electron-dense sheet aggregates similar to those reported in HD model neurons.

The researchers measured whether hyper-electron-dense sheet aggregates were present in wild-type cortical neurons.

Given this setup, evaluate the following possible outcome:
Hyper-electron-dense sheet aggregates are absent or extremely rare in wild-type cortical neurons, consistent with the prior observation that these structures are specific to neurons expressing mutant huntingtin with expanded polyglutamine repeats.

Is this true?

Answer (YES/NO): NO